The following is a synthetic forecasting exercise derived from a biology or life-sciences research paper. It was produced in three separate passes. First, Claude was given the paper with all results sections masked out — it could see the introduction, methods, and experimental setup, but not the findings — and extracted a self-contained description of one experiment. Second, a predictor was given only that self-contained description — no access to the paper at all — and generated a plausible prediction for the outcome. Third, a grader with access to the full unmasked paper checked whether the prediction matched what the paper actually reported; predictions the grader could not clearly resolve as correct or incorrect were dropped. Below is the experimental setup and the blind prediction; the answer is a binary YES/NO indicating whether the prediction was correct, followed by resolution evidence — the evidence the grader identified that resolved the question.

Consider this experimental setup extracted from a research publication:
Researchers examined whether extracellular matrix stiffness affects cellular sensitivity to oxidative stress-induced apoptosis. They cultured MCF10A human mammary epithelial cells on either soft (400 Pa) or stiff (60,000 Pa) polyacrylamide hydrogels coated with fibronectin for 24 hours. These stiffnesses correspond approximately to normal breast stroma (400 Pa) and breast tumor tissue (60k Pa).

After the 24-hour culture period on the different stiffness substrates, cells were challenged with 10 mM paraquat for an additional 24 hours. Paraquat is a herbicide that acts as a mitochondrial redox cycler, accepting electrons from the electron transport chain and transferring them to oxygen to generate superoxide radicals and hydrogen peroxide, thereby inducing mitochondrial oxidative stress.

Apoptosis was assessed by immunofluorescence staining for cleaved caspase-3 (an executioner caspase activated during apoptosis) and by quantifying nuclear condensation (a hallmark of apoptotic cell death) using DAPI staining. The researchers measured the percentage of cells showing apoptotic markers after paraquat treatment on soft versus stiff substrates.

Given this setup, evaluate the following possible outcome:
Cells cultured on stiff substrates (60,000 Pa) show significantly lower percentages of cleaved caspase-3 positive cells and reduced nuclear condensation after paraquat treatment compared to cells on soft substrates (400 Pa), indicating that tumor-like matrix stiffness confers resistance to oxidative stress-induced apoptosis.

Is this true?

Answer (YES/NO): YES